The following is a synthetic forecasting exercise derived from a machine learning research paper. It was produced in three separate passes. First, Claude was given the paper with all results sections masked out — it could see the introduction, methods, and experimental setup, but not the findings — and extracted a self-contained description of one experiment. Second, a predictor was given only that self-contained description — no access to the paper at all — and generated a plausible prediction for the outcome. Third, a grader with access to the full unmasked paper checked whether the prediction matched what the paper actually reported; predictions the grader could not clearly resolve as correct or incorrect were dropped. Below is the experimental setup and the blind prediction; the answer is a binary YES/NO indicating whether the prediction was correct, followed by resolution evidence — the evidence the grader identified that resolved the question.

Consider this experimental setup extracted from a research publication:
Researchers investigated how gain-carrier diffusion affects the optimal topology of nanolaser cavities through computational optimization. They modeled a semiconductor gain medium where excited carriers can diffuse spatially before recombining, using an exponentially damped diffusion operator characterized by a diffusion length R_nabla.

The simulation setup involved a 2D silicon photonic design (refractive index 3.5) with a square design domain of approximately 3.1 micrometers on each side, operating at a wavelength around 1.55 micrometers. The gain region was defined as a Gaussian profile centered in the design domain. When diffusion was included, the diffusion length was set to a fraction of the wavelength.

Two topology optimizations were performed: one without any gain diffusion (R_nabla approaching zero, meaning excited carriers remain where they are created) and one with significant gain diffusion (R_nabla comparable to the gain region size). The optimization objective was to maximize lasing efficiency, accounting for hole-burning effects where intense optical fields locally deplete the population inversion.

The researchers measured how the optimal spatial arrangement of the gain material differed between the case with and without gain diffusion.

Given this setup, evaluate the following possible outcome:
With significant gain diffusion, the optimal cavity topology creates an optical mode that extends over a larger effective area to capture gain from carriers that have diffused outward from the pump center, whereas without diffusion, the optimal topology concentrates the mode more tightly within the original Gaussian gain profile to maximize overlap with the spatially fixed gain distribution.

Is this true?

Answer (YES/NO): YES